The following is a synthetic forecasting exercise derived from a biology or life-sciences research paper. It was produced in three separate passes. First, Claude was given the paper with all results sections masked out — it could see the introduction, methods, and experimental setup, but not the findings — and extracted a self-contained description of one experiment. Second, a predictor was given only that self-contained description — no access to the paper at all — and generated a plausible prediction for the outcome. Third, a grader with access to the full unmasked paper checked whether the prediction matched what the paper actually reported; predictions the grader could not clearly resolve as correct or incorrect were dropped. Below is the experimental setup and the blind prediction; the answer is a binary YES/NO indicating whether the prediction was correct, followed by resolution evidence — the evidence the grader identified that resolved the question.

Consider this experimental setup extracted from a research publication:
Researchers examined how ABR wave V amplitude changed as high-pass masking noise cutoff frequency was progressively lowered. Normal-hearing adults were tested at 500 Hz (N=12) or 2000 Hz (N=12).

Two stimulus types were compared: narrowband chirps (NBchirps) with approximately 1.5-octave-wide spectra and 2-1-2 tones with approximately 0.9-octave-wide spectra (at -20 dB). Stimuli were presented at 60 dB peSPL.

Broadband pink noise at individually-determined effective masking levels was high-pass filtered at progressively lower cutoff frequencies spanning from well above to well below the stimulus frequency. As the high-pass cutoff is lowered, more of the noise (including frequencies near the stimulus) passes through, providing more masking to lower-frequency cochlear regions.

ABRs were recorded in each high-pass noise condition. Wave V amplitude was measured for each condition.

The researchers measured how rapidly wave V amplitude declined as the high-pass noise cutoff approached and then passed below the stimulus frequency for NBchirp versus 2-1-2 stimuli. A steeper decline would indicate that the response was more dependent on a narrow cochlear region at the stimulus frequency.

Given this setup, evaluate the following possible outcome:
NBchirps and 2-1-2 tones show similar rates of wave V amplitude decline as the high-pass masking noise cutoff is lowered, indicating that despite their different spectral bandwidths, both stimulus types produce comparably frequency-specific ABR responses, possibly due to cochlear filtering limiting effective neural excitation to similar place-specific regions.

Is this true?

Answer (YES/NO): NO